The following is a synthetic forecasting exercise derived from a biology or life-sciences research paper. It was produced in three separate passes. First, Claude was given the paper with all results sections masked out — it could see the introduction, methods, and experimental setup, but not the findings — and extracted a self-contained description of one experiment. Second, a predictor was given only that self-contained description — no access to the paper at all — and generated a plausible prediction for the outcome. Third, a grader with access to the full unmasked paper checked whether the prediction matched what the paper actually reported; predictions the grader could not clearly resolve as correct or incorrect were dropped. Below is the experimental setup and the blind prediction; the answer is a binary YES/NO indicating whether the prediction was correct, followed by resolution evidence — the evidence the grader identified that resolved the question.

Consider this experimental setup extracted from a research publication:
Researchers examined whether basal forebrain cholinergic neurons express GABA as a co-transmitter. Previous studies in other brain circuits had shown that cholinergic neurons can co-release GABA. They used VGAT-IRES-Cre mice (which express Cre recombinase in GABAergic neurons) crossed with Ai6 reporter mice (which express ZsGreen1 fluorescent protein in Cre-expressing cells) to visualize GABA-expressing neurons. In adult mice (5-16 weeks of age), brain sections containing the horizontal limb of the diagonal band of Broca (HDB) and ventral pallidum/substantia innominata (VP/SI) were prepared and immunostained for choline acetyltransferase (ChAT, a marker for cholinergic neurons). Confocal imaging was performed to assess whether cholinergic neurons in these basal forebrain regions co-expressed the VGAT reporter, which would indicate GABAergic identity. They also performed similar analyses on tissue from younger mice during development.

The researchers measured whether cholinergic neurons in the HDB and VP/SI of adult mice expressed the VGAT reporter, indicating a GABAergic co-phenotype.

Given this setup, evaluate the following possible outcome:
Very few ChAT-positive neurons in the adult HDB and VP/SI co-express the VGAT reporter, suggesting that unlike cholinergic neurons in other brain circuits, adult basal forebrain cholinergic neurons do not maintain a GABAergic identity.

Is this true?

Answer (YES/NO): NO